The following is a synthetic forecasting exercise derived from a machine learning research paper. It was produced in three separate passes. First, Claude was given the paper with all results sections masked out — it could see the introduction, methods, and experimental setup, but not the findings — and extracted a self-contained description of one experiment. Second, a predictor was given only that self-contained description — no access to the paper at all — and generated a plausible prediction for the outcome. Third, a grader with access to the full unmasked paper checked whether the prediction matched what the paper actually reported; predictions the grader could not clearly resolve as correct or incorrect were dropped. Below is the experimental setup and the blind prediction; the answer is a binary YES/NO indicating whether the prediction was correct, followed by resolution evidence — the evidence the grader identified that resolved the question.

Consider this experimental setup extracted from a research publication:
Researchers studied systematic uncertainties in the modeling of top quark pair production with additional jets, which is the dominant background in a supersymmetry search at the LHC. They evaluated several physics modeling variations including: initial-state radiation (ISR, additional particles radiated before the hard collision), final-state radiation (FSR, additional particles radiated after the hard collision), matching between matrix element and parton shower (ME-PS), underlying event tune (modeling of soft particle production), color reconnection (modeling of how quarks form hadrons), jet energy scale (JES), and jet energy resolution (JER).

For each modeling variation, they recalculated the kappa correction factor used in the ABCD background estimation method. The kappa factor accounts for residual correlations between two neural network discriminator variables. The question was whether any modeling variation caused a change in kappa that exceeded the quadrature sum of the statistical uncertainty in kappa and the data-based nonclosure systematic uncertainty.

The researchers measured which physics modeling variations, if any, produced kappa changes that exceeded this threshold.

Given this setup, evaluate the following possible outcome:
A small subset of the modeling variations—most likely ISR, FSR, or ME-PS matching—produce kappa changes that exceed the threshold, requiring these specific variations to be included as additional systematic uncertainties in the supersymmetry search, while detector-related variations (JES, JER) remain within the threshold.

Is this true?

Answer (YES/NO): NO